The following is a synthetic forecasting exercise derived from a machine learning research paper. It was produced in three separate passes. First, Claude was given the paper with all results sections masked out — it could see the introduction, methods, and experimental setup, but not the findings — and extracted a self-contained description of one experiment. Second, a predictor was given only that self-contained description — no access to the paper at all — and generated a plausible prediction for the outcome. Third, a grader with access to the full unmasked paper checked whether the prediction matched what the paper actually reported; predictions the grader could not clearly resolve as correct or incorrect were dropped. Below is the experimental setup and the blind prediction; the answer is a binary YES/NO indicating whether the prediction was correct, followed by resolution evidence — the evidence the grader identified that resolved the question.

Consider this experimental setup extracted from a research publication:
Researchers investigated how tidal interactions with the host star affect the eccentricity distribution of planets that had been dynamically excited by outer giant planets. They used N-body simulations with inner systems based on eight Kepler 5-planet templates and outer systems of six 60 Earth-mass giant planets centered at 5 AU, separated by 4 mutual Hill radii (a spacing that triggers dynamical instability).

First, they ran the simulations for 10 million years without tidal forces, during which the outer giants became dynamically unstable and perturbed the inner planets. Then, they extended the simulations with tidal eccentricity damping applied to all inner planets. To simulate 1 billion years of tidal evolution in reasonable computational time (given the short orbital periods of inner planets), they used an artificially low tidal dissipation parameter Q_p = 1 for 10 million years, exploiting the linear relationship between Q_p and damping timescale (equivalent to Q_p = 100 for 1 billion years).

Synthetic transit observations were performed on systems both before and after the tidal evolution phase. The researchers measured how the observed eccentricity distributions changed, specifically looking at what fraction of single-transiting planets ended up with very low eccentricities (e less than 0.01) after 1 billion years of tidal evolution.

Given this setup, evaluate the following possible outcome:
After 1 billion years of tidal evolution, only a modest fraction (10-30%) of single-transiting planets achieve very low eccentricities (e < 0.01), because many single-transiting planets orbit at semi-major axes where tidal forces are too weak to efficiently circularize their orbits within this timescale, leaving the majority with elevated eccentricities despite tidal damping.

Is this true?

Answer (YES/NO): NO